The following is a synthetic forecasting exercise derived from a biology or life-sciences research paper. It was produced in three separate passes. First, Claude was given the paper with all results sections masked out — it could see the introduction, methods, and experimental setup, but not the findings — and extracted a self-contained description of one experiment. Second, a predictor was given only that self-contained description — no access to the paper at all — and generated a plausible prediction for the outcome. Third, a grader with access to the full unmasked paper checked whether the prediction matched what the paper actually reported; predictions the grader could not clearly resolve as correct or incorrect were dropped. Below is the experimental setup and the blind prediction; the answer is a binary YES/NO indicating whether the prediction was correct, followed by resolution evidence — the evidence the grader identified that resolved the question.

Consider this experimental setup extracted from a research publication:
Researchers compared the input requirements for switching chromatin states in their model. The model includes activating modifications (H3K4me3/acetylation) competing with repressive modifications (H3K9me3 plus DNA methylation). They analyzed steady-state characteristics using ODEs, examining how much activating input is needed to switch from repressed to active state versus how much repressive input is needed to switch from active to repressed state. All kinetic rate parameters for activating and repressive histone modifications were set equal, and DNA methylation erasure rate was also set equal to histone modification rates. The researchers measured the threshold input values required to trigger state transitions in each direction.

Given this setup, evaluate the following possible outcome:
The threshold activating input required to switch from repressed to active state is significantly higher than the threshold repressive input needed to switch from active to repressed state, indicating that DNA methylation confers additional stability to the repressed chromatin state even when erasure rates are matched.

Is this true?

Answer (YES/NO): YES